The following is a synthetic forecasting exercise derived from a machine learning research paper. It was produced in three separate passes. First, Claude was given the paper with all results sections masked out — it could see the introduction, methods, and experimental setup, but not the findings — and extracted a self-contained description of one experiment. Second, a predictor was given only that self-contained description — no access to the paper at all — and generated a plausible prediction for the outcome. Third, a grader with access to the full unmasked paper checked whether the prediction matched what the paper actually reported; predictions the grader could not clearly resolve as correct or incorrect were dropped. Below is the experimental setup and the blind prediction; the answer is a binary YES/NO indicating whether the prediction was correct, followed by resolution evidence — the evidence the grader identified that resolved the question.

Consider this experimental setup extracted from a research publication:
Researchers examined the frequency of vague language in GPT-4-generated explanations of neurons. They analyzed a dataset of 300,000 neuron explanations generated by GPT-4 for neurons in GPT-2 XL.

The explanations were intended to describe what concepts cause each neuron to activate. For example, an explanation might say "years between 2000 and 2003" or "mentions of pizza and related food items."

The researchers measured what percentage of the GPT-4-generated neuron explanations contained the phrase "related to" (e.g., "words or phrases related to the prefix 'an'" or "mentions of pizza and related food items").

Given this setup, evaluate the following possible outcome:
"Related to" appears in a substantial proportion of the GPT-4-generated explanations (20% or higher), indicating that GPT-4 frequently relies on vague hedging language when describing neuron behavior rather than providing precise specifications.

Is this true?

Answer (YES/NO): YES